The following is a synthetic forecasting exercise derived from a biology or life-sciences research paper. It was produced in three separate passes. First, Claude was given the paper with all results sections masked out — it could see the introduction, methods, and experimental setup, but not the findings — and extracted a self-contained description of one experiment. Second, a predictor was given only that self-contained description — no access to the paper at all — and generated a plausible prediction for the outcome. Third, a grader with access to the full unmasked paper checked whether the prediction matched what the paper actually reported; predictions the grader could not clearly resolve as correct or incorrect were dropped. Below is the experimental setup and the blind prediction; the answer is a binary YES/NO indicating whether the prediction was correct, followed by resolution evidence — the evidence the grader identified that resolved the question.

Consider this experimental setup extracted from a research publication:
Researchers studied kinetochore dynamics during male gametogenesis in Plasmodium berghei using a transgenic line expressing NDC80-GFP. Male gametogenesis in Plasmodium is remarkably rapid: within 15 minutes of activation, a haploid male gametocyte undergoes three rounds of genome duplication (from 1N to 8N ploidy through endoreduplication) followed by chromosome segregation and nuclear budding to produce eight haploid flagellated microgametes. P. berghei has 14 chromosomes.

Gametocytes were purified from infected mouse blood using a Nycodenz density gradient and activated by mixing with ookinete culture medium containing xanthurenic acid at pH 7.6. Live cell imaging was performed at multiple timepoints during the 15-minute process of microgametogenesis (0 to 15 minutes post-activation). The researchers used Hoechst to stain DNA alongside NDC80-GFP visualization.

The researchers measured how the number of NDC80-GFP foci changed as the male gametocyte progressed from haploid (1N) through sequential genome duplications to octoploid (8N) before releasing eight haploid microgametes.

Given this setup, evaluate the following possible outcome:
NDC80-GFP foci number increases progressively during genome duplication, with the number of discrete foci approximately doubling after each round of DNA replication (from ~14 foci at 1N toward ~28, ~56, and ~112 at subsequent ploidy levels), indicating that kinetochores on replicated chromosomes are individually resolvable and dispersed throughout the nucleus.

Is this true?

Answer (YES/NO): NO